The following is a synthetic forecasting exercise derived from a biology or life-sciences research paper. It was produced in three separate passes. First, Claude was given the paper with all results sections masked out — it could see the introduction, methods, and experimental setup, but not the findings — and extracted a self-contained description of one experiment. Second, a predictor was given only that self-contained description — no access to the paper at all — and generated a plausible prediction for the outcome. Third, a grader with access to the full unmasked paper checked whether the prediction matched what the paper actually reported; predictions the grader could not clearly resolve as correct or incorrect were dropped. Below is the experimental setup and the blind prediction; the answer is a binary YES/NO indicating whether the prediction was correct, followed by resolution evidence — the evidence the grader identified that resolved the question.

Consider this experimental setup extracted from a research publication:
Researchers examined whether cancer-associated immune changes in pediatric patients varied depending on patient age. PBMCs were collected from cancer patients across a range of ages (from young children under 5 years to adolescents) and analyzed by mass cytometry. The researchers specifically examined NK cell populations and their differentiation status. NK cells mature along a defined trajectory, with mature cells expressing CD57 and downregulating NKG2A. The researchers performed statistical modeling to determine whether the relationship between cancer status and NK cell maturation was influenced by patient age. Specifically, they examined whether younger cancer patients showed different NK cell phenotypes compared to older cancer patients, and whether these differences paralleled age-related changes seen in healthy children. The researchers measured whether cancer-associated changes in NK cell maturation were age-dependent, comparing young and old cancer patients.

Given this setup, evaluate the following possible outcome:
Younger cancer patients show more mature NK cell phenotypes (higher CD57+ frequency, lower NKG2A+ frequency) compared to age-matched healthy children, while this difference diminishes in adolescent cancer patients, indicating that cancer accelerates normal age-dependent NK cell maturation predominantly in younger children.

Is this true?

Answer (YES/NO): NO